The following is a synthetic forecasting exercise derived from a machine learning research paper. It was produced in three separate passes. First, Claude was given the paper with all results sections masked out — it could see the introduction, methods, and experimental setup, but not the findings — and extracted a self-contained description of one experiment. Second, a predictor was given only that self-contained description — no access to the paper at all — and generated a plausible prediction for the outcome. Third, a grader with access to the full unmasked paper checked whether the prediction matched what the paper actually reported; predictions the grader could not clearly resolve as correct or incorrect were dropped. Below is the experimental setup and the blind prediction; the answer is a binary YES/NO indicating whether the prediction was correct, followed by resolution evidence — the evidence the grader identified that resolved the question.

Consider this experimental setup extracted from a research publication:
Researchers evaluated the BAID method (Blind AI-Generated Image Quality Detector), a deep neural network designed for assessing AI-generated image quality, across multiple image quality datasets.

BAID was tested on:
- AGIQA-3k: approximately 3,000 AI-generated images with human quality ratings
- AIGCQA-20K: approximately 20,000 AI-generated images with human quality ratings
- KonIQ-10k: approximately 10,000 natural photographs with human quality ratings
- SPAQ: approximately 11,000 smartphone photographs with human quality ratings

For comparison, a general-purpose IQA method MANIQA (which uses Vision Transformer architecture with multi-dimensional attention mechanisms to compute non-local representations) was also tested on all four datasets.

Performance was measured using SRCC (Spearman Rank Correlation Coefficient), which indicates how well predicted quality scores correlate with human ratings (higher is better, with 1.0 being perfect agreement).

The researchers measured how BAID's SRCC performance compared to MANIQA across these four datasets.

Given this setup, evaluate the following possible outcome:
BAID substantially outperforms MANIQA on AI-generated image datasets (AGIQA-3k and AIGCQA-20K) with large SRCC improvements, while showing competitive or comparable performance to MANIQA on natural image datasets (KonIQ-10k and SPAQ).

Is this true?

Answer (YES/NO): NO